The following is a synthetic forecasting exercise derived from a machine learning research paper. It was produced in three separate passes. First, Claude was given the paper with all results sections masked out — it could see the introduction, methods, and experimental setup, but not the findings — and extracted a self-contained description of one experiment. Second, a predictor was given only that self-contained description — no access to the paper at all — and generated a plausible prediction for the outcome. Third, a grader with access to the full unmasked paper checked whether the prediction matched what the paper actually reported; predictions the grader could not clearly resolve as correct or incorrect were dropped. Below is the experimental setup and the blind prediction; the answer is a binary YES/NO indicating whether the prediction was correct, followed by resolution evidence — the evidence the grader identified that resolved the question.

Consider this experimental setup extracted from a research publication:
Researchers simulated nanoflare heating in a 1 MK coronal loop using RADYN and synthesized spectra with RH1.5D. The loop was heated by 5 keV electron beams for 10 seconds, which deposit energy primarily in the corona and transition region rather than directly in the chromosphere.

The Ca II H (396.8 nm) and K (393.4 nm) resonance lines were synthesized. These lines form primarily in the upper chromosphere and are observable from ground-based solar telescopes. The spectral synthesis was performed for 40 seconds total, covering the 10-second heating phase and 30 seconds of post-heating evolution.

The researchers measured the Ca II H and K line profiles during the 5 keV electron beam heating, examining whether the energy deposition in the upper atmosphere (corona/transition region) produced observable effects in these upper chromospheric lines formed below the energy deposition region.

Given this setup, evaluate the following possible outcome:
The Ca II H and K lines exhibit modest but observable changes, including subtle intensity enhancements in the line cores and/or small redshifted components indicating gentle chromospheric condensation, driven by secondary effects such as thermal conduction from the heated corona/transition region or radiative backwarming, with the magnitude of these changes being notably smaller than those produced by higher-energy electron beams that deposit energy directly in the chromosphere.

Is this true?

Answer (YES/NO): NO